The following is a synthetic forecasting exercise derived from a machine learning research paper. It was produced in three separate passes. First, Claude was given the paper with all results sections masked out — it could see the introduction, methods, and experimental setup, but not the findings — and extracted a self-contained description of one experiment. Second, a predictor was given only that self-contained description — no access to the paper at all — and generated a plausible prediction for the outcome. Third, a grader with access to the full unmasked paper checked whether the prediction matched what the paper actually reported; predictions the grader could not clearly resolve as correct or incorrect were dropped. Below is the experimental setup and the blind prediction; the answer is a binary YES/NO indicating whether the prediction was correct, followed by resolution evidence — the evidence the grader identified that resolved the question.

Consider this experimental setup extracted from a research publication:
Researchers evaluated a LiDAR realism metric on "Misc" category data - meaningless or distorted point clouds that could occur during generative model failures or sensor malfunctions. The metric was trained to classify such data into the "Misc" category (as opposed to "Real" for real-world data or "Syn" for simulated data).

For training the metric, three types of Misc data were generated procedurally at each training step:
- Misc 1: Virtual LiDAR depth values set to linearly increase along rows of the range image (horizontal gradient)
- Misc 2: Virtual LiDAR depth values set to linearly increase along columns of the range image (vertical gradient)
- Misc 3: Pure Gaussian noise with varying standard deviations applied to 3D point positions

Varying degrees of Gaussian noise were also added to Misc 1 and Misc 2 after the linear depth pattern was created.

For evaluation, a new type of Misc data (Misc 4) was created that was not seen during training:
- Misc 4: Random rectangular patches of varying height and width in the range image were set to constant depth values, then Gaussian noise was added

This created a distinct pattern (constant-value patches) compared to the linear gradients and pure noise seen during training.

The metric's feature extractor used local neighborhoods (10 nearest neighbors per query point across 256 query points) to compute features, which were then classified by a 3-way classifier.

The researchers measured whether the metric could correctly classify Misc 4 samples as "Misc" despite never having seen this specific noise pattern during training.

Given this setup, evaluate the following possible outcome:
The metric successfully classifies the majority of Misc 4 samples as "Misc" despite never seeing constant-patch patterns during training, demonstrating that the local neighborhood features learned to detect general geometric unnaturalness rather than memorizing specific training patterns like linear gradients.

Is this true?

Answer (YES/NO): YES